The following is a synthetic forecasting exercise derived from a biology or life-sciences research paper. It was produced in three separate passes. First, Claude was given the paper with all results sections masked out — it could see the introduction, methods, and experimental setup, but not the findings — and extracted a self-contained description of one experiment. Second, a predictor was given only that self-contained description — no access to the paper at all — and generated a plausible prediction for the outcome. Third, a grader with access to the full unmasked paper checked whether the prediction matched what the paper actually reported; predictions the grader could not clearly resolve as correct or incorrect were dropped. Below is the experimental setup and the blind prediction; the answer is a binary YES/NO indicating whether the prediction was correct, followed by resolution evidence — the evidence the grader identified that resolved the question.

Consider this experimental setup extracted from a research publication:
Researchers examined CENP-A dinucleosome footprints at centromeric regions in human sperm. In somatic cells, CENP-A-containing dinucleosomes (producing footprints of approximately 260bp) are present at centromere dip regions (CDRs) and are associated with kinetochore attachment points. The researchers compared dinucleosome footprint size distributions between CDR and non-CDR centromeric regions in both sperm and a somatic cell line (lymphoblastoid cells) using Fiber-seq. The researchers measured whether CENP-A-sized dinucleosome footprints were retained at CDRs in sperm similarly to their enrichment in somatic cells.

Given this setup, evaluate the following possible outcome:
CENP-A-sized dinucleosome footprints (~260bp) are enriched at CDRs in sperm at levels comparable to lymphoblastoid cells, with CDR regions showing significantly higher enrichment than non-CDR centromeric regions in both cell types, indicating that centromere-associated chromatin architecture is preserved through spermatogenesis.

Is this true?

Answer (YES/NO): NO